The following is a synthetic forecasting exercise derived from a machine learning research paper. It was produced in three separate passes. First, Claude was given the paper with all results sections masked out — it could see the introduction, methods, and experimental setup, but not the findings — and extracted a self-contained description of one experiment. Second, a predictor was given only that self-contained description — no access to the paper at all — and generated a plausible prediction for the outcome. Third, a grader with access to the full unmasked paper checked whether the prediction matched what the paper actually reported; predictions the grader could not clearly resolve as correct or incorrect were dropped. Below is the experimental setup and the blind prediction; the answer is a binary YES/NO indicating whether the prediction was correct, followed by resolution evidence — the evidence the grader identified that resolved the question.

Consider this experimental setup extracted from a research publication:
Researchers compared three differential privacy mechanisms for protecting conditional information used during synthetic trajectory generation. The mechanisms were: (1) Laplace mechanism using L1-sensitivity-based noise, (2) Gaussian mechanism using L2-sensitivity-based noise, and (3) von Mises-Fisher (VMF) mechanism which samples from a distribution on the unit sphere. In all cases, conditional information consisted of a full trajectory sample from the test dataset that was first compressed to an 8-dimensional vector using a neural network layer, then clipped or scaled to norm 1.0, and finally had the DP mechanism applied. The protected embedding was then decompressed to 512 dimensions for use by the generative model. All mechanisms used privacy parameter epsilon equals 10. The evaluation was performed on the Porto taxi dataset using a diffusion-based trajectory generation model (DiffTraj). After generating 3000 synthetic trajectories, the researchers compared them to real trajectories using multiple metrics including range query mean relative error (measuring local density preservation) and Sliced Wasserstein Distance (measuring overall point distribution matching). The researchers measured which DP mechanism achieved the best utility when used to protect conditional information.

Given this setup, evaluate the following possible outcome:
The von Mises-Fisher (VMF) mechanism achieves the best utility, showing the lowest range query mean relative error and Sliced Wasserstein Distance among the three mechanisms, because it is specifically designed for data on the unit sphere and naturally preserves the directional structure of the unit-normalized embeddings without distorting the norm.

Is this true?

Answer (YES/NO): NO